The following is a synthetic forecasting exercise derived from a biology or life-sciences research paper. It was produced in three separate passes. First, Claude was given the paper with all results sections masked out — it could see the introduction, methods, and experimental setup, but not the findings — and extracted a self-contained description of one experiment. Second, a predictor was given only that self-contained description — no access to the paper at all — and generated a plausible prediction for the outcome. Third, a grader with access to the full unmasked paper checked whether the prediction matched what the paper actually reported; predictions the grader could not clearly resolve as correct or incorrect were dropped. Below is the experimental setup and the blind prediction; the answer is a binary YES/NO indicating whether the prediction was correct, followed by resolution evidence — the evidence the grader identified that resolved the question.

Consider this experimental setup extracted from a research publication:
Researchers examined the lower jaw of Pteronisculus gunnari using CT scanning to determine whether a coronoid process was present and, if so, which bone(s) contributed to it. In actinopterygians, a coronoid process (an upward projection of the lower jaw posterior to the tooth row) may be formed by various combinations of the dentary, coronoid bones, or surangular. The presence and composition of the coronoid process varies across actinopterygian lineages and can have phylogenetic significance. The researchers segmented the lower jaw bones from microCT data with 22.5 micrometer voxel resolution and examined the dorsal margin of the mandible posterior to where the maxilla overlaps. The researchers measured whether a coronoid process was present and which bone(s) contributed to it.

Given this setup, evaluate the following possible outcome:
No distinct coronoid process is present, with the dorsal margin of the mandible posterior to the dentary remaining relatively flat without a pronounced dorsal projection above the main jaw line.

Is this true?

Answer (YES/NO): NO